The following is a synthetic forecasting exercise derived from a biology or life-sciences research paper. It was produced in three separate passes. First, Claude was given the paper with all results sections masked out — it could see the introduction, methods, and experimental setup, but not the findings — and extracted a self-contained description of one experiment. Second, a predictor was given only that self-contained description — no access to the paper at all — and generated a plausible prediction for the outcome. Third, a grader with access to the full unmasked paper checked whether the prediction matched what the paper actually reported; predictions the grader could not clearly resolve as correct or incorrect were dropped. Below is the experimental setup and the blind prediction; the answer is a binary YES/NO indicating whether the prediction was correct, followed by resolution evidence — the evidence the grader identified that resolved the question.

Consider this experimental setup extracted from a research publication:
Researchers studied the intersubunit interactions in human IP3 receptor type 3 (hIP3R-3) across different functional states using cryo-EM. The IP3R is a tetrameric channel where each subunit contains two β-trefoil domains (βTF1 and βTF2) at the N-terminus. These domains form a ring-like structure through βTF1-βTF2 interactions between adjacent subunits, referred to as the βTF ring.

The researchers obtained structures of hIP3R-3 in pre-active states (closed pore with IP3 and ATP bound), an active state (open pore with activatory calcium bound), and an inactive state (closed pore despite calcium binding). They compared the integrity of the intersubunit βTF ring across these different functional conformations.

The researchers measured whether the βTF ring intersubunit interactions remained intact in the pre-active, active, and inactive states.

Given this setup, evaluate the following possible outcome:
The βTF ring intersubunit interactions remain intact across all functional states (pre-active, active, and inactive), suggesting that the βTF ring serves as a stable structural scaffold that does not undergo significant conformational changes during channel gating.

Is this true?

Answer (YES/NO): NO